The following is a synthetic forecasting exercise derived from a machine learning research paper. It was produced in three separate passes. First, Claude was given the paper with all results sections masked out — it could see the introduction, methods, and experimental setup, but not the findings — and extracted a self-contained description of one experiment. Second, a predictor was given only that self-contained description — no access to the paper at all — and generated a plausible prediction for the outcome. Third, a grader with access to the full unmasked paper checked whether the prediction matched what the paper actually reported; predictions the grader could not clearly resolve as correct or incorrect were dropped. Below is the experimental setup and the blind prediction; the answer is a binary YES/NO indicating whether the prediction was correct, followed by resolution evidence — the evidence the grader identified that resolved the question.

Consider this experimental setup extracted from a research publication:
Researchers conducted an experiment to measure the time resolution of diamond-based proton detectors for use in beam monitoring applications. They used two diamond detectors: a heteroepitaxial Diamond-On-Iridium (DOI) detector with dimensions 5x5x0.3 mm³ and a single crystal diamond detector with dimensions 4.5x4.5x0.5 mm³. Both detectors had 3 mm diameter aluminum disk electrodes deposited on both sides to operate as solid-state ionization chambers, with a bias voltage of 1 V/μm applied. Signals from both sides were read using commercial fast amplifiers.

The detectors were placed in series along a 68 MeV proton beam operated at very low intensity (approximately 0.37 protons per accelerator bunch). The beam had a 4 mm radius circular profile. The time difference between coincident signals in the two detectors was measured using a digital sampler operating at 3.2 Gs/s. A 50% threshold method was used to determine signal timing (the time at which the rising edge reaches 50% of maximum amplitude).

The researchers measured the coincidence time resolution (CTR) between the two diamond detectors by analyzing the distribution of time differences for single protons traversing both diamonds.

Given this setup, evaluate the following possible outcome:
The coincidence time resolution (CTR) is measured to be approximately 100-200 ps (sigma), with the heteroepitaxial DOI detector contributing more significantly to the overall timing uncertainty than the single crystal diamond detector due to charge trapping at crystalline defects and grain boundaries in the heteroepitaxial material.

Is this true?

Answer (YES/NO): NO